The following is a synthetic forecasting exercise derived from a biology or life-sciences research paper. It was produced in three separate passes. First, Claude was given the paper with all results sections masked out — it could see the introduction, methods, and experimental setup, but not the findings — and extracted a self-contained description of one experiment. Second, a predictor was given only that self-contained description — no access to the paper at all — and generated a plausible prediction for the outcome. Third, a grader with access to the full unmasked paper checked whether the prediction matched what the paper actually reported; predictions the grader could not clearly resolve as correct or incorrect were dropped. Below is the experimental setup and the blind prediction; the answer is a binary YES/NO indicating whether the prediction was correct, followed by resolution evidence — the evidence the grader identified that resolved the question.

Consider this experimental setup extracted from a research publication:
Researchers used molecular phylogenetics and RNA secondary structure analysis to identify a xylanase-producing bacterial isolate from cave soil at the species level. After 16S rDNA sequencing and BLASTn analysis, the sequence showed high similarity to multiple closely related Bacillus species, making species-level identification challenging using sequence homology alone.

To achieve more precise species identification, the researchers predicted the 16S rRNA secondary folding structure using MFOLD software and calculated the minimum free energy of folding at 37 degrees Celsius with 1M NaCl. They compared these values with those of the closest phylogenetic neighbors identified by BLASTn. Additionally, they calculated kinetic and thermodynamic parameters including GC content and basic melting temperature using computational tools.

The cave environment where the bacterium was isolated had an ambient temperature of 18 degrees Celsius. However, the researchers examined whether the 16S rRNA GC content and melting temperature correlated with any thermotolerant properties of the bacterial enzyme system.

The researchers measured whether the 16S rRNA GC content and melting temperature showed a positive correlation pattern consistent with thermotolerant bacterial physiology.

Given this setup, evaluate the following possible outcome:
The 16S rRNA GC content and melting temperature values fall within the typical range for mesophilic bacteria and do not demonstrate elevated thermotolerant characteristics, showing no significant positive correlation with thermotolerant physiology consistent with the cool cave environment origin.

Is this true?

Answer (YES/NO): NO